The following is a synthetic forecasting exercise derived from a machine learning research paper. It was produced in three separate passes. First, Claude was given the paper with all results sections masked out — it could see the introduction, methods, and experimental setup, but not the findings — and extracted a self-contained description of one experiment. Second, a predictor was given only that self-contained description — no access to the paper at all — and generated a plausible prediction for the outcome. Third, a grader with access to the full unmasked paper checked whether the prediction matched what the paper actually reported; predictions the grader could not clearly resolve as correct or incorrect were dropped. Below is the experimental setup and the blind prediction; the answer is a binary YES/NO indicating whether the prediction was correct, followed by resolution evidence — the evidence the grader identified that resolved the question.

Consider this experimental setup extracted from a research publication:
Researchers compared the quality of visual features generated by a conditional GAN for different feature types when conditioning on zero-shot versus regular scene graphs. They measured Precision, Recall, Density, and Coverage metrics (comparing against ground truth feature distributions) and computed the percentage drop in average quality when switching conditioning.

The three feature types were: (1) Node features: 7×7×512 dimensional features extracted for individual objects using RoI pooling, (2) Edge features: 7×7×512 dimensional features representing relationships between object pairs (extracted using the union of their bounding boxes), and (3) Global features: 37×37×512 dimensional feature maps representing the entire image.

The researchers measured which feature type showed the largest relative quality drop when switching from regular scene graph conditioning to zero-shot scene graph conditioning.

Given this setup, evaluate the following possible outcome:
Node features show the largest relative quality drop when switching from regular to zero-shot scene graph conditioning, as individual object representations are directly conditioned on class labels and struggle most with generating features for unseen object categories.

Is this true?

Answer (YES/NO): NO